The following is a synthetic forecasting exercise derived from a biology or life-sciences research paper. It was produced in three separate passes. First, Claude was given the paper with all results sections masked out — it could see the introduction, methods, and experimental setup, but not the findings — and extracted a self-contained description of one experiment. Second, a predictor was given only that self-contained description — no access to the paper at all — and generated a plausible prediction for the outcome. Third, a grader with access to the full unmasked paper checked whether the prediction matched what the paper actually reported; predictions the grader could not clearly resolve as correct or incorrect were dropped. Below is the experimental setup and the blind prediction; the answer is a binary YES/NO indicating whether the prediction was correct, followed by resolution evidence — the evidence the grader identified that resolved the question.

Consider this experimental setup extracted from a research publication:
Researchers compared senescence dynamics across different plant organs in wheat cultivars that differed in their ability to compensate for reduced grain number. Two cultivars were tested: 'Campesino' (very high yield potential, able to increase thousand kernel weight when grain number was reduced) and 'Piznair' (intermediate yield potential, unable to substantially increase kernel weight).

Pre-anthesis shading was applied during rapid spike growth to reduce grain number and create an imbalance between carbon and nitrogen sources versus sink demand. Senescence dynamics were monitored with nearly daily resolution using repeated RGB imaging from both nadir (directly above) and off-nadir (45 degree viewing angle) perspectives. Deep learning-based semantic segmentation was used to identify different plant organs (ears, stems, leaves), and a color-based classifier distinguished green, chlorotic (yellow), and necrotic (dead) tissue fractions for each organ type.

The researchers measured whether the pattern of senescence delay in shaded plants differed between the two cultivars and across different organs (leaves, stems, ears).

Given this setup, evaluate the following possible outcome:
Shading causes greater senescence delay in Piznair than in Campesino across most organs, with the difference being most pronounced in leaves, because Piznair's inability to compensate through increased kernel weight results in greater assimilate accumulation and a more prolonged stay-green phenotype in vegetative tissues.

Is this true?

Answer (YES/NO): YES